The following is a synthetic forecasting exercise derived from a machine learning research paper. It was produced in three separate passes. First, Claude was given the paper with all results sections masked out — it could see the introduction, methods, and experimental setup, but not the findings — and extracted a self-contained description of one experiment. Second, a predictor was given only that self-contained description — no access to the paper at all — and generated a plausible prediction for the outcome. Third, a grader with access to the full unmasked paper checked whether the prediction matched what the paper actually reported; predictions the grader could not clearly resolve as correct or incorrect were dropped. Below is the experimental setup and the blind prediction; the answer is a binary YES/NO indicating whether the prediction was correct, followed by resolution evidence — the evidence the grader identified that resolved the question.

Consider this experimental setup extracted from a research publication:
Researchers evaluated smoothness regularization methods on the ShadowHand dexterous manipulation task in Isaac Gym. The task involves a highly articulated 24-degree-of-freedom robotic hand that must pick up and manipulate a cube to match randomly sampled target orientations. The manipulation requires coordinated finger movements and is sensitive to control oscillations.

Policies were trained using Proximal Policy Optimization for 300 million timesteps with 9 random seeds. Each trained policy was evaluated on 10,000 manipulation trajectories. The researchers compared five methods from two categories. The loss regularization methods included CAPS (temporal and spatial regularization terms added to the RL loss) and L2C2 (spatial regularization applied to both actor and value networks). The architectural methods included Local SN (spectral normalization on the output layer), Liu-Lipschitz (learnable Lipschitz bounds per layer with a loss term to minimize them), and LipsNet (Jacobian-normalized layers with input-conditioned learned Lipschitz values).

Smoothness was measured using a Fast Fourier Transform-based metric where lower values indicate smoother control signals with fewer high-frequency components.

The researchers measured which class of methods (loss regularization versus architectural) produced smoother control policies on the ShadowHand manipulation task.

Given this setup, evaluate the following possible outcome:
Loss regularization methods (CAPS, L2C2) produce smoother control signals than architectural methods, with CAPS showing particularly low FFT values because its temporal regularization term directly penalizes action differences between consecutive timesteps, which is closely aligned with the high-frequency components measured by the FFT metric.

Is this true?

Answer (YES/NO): NO